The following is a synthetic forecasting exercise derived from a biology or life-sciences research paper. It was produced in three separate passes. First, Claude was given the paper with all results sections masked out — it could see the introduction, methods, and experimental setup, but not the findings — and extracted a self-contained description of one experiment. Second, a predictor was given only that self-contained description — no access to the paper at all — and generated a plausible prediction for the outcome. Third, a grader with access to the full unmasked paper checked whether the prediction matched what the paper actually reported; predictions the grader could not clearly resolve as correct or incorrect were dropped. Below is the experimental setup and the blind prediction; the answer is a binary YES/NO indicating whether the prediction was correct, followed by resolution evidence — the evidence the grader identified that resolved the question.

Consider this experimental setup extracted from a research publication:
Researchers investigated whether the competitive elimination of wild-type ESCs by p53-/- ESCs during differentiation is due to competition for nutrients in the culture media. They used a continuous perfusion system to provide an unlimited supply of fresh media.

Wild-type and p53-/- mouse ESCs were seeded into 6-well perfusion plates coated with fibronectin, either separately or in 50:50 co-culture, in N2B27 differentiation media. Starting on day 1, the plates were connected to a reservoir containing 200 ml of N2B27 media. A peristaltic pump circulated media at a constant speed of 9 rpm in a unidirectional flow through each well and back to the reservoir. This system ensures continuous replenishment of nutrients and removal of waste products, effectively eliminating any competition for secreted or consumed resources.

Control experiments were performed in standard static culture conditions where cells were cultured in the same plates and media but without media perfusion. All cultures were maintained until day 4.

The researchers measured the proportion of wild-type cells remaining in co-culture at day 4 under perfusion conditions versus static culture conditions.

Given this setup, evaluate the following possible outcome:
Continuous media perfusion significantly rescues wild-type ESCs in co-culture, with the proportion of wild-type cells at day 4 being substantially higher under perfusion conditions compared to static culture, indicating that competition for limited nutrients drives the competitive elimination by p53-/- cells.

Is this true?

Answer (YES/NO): NO